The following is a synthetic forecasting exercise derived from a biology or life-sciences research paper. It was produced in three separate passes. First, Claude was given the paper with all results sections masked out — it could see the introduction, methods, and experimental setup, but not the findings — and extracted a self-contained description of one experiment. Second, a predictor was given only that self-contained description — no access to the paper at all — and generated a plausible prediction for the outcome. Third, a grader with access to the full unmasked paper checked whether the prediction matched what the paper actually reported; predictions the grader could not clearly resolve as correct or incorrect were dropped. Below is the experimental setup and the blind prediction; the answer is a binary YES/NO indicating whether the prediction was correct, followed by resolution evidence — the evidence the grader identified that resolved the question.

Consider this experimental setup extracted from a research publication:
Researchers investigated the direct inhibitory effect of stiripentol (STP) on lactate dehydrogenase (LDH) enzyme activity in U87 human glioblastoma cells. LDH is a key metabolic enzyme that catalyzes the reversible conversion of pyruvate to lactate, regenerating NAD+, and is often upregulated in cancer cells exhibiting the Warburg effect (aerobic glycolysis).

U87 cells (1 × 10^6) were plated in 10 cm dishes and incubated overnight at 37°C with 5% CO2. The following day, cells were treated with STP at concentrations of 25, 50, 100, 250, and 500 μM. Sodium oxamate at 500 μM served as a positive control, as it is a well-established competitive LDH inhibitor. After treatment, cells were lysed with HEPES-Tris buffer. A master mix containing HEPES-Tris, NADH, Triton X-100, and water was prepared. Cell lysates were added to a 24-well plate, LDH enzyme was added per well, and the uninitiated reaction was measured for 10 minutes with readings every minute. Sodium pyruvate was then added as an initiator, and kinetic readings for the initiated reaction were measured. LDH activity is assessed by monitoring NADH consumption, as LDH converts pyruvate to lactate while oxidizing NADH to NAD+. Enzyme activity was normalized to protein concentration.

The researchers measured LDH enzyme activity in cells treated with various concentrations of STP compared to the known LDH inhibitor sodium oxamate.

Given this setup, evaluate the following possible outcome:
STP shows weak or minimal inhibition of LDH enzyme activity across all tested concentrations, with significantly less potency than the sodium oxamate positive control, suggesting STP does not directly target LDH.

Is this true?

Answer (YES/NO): NO